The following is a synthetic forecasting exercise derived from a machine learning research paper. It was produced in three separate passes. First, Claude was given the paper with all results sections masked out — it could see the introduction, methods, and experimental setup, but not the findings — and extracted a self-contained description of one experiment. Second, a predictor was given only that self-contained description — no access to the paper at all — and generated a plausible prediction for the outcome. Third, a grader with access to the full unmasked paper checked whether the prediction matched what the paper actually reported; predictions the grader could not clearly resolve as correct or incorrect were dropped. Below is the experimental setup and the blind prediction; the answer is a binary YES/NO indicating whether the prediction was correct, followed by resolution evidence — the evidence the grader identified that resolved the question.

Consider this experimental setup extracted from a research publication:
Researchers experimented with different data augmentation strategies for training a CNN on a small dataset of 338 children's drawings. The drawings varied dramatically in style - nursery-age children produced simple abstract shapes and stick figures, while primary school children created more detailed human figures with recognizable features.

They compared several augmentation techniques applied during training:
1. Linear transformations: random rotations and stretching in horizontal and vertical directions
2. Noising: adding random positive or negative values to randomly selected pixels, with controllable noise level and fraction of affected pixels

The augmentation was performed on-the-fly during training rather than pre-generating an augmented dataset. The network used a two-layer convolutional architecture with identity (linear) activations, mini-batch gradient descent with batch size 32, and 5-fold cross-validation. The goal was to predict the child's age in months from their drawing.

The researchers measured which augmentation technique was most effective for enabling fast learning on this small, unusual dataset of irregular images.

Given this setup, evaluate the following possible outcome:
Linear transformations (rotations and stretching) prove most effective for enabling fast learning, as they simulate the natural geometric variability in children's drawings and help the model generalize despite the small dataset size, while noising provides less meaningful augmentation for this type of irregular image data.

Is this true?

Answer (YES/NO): NO